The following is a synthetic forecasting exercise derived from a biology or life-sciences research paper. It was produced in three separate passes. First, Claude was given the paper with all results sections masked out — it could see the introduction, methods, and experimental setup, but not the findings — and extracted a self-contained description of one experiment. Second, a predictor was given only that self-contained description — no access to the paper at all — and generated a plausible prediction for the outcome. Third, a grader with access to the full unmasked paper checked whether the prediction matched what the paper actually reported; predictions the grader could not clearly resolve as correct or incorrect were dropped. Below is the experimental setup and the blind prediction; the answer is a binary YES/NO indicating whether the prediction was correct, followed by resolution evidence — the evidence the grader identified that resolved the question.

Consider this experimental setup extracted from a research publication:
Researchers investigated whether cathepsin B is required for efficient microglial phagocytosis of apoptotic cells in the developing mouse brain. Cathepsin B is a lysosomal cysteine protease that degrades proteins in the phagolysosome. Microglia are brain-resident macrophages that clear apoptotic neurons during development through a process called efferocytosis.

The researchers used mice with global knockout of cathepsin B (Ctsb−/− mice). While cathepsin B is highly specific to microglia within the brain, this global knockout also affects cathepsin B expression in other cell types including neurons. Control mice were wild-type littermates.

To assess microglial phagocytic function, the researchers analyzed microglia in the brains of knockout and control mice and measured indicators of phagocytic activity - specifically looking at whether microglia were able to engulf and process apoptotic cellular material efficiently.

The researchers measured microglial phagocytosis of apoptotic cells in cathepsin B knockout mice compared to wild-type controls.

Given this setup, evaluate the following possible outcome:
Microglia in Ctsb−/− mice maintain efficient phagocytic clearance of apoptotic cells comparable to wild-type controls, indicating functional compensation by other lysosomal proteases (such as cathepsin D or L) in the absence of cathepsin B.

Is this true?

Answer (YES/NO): NO